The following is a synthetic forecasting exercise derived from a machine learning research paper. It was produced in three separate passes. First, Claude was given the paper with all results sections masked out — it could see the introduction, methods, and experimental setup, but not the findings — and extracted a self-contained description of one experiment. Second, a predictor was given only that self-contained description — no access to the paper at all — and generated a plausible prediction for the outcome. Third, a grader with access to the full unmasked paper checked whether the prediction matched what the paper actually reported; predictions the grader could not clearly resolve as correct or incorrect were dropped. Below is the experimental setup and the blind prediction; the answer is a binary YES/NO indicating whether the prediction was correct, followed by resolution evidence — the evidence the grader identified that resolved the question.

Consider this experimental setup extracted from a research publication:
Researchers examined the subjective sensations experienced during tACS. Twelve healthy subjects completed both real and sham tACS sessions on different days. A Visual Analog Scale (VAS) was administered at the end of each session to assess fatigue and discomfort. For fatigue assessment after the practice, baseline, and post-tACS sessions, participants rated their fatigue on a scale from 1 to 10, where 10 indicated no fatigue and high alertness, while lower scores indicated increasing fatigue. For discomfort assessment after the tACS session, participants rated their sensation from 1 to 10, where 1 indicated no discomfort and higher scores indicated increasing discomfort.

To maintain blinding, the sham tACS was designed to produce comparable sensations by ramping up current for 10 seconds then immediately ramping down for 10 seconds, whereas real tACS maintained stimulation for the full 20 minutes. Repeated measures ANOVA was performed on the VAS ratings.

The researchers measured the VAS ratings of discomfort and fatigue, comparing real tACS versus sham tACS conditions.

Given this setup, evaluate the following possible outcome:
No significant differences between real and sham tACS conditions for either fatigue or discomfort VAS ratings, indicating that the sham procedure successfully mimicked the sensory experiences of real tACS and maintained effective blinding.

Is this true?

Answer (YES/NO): YES